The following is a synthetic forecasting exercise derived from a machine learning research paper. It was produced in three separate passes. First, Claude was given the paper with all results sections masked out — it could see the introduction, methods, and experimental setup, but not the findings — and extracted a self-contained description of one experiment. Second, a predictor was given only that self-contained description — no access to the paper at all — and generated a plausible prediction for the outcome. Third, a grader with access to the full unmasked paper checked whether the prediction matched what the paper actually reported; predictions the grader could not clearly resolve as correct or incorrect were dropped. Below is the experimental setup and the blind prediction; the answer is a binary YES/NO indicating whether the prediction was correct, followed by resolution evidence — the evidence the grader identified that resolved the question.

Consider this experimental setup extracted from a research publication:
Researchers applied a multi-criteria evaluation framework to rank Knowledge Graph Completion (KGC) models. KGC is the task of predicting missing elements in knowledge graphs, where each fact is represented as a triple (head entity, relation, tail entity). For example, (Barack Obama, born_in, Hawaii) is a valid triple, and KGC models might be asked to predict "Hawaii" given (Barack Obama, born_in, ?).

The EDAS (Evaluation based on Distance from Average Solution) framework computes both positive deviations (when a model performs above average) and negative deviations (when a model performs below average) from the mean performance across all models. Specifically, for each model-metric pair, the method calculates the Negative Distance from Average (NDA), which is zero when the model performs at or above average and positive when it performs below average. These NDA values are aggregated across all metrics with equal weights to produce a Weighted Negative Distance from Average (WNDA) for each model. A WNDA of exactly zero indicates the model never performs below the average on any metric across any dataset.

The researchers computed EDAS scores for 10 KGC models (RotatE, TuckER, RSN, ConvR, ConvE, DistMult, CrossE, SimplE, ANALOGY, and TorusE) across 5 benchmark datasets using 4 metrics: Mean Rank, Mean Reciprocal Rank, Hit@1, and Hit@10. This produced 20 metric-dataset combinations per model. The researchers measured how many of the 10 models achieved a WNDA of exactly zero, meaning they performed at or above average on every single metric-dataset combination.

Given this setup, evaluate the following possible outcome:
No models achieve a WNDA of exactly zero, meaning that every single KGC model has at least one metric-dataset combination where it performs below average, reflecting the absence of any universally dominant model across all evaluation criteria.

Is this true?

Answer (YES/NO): NO